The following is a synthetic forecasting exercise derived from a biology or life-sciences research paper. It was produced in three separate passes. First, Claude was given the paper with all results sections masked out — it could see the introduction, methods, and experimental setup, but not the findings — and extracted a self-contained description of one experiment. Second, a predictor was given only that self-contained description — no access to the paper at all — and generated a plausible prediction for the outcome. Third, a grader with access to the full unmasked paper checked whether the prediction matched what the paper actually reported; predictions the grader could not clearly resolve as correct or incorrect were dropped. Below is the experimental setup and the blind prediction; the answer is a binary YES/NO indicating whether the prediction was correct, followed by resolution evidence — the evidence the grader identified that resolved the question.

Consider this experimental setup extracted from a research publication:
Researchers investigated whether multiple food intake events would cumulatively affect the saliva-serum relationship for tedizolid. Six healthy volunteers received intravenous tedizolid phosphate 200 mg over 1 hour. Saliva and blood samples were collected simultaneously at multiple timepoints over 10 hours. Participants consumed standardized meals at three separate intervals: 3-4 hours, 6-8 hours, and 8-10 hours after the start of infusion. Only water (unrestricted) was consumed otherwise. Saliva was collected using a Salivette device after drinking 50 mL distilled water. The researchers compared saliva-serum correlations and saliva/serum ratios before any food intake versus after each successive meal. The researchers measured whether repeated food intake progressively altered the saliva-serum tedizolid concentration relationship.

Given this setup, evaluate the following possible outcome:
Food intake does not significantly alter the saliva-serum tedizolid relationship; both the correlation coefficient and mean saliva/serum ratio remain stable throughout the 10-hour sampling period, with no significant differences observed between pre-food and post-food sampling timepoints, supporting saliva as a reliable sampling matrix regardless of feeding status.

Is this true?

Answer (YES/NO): NO